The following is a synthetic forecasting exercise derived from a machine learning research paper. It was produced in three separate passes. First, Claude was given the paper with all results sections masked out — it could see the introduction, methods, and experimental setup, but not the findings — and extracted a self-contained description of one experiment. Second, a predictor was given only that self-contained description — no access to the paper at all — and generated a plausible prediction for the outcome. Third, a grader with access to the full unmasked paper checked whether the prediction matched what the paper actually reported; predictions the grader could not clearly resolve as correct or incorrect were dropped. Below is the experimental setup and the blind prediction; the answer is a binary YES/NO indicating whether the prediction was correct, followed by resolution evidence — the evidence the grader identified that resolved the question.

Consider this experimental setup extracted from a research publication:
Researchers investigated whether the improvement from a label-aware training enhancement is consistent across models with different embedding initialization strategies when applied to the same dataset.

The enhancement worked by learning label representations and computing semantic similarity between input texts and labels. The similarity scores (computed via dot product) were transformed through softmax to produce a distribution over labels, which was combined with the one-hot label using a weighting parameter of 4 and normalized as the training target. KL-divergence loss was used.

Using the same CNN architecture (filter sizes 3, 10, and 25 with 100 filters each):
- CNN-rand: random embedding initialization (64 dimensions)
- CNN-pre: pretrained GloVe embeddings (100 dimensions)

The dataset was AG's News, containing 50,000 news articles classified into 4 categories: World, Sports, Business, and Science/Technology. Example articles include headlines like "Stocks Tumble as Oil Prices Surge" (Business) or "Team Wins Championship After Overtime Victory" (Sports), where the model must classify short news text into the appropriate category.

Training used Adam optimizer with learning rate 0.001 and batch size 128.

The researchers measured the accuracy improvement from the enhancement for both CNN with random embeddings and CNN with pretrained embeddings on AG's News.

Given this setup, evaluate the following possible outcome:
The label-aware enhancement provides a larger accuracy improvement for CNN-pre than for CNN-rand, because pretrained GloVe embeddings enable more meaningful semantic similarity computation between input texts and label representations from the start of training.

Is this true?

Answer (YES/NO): NO